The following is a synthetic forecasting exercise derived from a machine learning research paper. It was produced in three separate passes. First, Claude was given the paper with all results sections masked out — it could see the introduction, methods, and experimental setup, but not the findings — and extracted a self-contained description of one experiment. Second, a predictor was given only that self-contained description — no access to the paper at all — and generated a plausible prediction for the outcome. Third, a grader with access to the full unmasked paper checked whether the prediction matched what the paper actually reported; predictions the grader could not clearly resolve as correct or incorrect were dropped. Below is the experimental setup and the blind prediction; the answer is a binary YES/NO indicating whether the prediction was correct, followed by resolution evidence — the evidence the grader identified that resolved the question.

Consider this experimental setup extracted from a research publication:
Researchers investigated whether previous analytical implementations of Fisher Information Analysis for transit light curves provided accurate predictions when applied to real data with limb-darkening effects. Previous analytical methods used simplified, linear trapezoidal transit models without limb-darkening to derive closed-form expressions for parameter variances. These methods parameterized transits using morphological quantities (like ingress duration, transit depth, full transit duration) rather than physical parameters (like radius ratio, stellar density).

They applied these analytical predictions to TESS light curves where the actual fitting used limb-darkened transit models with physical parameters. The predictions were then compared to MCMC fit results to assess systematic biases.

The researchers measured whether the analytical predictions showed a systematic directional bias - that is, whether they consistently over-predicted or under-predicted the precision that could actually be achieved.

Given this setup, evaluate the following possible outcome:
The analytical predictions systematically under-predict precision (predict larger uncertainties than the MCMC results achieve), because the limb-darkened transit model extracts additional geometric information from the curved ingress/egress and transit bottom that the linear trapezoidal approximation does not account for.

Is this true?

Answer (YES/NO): YES